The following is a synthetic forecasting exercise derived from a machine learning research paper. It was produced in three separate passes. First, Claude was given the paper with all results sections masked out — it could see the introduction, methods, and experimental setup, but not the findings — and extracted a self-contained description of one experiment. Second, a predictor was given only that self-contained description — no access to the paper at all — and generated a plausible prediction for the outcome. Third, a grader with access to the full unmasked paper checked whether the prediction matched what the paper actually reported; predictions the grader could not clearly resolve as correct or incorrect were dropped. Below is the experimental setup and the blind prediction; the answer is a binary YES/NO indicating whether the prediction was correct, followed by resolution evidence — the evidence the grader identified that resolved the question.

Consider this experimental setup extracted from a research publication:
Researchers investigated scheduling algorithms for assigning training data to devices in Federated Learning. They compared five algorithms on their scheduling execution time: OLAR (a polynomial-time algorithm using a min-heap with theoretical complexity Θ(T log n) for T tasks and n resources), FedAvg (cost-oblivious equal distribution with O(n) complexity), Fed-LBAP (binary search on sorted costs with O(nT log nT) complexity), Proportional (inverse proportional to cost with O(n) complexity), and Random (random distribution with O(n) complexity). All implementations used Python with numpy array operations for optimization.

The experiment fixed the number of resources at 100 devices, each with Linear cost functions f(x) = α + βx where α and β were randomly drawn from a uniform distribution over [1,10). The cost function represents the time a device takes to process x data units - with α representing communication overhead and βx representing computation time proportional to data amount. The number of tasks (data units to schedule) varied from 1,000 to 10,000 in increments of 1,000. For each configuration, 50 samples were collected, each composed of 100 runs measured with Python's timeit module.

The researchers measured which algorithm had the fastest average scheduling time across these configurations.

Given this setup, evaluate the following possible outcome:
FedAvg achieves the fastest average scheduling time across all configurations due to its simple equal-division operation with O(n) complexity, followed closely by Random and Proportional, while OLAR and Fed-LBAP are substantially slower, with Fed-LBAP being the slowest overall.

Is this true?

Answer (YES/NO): NO